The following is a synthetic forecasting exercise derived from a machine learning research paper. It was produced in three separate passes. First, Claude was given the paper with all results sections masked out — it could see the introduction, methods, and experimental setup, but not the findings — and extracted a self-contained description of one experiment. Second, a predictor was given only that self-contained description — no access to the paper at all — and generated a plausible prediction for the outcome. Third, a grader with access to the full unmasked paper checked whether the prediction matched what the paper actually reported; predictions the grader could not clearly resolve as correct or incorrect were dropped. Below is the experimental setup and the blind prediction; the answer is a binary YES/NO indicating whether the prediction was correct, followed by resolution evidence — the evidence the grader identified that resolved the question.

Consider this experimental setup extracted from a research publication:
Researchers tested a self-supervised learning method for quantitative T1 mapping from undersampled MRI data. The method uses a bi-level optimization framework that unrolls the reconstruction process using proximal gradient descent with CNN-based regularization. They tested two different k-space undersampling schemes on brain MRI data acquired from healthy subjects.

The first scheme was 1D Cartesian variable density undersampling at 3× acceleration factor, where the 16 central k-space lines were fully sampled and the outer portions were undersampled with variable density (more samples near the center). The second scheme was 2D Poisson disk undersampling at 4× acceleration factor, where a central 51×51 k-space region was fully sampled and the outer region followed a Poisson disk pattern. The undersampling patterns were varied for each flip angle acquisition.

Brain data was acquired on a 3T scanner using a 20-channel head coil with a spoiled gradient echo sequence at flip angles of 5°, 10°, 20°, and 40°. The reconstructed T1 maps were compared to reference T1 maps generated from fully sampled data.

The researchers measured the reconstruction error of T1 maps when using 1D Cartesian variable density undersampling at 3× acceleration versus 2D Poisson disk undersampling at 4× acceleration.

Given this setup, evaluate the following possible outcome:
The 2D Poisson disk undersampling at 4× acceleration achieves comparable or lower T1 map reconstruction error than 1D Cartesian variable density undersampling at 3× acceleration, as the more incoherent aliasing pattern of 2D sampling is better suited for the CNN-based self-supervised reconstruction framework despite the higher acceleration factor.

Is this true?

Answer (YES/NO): YES